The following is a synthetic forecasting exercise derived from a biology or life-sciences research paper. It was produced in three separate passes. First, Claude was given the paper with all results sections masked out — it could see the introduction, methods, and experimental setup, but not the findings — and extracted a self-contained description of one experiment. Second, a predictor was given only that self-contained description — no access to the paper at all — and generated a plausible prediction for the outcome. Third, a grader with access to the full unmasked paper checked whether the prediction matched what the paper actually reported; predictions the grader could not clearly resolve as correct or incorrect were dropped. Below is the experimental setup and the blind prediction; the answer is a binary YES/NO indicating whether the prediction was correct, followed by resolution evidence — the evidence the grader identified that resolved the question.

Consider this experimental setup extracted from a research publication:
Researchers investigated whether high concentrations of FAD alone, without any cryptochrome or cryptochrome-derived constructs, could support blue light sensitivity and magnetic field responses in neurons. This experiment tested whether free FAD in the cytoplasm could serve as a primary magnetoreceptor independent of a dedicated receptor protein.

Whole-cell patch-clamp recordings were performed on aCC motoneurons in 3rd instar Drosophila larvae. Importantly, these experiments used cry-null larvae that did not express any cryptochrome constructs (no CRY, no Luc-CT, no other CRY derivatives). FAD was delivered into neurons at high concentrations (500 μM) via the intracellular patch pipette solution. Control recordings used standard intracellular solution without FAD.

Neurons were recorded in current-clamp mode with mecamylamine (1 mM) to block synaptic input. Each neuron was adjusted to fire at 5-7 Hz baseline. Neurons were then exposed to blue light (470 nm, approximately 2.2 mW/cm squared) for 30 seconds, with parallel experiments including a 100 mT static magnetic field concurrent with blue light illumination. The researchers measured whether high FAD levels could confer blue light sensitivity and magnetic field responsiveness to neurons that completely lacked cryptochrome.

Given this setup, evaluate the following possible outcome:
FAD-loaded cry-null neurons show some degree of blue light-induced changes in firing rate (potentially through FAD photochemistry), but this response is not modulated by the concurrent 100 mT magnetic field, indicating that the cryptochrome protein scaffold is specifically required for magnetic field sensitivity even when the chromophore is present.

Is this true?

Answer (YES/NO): NO